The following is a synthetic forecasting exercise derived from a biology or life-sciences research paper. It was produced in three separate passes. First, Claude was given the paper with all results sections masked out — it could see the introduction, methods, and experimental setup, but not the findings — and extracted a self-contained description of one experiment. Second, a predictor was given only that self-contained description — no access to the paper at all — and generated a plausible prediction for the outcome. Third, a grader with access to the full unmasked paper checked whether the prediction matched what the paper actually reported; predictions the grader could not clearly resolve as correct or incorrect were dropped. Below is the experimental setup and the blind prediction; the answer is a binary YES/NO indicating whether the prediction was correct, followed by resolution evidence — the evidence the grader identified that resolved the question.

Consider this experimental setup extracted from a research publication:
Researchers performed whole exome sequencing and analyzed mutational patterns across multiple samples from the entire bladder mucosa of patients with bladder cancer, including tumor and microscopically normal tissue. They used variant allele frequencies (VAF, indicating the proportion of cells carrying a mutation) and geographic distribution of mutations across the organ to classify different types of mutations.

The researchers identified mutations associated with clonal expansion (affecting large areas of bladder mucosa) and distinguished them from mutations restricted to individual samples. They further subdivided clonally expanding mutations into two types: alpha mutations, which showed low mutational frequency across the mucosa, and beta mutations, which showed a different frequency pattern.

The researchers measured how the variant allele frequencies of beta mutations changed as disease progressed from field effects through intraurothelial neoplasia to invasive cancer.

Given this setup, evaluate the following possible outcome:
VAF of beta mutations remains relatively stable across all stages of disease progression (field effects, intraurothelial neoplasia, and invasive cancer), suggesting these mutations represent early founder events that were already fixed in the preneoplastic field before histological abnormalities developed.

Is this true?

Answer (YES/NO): NO